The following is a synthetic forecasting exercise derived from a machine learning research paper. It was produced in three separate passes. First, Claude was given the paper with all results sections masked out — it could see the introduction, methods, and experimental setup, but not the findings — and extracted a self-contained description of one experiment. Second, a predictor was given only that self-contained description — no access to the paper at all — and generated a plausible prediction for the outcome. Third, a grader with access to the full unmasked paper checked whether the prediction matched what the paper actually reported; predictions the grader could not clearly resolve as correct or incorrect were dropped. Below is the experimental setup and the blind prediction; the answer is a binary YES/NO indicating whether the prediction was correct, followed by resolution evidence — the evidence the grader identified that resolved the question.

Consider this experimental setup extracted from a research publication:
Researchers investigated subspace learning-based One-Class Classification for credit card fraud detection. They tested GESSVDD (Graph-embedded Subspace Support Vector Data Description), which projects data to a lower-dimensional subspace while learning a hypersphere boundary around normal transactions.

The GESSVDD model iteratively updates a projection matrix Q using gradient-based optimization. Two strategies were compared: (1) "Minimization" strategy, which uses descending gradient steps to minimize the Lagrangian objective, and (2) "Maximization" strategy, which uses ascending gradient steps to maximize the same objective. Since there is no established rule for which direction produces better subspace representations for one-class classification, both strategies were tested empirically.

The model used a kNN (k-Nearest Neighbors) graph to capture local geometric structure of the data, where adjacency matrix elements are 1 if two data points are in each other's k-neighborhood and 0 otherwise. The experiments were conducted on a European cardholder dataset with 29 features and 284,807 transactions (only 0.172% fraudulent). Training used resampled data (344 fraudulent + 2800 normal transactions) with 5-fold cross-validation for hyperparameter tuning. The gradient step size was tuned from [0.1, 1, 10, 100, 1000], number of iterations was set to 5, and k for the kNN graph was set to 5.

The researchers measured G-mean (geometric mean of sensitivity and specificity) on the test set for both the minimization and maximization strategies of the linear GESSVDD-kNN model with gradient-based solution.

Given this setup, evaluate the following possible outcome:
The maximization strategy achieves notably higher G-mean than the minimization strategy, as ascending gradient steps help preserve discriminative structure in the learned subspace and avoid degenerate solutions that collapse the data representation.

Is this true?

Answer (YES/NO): NO